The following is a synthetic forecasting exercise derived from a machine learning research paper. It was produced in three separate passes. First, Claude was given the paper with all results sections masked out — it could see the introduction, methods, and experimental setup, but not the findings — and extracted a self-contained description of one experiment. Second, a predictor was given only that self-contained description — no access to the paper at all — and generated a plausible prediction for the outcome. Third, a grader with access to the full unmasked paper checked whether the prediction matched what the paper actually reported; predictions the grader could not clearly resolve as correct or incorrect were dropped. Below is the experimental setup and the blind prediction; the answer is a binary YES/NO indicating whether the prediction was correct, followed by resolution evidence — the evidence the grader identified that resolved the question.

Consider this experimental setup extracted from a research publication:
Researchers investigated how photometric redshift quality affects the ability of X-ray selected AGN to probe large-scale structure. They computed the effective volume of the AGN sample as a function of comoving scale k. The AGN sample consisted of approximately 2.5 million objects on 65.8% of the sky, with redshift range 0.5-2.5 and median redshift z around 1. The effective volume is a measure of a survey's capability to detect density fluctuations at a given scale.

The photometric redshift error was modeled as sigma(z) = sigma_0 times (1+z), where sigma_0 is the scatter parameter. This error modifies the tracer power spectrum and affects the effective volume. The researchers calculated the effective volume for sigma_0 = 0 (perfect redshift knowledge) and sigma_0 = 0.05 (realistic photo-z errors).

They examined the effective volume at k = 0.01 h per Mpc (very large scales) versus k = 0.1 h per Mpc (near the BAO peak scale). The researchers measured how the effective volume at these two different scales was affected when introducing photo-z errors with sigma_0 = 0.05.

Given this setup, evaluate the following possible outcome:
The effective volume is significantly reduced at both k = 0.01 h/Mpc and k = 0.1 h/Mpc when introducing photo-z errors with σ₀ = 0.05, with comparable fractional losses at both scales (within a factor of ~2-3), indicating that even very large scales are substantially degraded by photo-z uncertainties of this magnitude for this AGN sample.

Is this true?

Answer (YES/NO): NO